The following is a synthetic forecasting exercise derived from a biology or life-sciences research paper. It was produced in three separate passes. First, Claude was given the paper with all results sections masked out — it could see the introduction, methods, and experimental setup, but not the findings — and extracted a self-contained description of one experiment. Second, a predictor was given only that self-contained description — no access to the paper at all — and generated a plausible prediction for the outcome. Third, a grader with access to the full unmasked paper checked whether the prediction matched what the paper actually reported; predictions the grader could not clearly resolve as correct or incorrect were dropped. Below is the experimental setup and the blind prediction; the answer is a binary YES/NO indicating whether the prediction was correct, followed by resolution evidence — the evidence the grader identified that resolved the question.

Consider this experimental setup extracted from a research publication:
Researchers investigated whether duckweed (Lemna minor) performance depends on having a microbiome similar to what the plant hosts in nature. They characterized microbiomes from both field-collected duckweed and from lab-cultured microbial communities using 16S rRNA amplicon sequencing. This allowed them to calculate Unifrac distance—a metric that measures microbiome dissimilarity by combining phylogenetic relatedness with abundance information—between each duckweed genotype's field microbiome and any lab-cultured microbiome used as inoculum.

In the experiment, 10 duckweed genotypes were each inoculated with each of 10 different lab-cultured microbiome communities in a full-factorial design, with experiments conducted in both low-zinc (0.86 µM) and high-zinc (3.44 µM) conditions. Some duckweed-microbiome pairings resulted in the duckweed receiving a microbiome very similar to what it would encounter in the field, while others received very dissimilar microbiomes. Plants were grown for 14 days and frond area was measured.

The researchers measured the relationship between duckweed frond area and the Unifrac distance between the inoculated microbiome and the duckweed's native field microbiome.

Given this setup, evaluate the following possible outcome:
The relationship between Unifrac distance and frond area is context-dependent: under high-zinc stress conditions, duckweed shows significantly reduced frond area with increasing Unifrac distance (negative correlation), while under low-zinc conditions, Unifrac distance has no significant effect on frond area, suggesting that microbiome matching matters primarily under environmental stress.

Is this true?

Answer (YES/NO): NO